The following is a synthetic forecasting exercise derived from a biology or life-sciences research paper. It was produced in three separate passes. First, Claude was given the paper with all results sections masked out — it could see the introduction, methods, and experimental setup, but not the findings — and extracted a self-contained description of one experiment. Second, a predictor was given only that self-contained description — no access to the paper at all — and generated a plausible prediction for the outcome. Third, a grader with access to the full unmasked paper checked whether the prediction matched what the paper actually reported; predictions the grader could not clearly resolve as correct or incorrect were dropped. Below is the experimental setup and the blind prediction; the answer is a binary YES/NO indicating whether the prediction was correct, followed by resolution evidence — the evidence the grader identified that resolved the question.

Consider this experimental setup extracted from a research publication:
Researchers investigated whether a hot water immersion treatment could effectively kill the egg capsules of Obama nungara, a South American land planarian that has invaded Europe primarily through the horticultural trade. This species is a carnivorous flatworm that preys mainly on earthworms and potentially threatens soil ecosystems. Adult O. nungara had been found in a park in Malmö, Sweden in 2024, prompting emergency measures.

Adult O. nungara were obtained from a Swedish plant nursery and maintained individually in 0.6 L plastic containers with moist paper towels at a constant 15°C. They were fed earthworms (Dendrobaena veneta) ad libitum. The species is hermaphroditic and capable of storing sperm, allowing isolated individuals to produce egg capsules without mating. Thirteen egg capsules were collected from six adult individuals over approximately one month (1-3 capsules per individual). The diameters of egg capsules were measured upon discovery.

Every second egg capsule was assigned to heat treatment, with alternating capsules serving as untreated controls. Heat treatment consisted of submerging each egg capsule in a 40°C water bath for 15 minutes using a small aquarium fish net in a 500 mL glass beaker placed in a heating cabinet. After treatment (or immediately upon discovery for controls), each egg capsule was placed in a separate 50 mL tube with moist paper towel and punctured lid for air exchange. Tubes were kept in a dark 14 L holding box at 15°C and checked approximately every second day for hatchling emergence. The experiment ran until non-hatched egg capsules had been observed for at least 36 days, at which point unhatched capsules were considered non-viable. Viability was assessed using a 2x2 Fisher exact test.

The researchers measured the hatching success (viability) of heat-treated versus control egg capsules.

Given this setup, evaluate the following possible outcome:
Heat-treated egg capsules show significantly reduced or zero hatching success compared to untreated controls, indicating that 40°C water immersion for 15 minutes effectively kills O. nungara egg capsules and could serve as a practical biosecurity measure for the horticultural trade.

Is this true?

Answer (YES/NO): YES